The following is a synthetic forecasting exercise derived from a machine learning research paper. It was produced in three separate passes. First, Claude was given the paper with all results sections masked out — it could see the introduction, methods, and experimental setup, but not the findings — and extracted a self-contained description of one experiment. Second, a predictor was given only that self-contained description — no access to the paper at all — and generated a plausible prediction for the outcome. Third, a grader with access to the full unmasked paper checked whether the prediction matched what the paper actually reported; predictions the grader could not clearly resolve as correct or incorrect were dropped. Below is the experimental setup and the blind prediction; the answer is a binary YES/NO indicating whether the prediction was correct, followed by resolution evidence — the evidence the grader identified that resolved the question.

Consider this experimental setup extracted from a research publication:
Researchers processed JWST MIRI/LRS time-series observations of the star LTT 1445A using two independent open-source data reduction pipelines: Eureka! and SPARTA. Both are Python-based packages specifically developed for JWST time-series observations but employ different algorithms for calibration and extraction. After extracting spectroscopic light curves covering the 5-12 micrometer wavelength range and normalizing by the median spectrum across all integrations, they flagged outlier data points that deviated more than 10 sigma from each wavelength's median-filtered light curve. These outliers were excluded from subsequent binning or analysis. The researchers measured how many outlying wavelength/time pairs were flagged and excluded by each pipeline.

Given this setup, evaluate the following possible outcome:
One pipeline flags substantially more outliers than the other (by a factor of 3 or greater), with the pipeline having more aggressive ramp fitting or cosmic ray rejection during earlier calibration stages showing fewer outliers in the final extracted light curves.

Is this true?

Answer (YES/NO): YES